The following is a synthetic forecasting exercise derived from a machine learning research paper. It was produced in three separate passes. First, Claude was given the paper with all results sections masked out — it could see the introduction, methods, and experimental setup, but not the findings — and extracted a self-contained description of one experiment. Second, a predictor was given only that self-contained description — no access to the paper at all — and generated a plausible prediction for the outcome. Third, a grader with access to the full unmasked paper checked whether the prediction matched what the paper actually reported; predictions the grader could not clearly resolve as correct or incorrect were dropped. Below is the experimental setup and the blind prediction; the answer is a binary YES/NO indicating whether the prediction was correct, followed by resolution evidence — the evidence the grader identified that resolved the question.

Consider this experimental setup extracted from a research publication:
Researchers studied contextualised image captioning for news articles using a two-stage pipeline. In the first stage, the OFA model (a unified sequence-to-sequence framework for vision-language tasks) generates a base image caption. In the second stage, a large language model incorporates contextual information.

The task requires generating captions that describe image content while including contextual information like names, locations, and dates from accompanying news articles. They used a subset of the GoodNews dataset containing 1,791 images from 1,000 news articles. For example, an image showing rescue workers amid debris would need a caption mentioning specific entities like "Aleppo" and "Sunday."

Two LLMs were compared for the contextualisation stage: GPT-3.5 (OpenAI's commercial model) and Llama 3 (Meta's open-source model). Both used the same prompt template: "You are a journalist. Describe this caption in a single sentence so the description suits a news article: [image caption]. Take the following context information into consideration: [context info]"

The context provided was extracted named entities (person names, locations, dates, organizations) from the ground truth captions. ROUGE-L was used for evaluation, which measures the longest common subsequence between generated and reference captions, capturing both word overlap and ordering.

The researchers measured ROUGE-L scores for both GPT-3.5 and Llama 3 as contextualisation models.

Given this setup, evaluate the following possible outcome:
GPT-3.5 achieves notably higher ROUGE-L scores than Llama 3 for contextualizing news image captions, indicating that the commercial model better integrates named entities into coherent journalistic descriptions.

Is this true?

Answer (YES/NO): YES